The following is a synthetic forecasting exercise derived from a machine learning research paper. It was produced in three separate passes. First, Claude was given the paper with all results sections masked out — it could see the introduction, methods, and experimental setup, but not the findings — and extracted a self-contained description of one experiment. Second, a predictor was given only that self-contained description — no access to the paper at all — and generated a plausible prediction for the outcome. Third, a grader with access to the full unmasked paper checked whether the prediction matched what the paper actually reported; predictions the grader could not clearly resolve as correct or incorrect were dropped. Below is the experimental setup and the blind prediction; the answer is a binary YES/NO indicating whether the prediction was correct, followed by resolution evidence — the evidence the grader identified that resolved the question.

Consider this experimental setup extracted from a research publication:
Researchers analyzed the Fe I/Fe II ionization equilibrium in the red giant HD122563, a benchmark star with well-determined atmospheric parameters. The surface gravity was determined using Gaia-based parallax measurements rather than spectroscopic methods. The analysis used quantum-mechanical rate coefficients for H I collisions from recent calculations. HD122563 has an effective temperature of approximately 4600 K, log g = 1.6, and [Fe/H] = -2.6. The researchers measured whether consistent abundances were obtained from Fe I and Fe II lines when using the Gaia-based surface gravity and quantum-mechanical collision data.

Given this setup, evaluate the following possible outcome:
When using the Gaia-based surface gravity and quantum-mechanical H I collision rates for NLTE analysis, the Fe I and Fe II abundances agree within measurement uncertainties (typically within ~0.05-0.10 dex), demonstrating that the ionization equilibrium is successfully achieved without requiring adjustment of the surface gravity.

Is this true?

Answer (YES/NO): YES